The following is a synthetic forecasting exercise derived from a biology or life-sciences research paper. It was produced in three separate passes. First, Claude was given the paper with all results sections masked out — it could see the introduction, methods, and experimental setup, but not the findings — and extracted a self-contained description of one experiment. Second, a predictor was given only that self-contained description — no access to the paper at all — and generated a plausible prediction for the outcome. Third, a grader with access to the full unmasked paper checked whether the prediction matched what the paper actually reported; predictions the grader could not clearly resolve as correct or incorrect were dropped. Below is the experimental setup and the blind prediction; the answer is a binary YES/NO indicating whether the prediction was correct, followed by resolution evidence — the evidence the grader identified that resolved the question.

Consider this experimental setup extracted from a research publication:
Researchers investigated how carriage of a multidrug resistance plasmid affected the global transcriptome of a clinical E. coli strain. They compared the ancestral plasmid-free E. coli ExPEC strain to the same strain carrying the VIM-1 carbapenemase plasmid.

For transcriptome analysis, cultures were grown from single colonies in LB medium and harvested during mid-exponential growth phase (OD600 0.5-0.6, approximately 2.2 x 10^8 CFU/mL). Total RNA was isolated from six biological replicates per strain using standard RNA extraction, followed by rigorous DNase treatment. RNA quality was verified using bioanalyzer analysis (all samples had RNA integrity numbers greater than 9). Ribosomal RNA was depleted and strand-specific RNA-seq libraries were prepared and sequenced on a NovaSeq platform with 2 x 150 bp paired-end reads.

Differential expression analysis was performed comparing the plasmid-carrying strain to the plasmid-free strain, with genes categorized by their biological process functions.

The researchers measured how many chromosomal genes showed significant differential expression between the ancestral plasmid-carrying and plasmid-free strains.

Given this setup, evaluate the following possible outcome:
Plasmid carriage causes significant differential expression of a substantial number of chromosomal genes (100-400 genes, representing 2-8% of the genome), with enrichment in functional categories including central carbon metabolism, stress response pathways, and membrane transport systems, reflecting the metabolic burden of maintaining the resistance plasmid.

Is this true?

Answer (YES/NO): NO